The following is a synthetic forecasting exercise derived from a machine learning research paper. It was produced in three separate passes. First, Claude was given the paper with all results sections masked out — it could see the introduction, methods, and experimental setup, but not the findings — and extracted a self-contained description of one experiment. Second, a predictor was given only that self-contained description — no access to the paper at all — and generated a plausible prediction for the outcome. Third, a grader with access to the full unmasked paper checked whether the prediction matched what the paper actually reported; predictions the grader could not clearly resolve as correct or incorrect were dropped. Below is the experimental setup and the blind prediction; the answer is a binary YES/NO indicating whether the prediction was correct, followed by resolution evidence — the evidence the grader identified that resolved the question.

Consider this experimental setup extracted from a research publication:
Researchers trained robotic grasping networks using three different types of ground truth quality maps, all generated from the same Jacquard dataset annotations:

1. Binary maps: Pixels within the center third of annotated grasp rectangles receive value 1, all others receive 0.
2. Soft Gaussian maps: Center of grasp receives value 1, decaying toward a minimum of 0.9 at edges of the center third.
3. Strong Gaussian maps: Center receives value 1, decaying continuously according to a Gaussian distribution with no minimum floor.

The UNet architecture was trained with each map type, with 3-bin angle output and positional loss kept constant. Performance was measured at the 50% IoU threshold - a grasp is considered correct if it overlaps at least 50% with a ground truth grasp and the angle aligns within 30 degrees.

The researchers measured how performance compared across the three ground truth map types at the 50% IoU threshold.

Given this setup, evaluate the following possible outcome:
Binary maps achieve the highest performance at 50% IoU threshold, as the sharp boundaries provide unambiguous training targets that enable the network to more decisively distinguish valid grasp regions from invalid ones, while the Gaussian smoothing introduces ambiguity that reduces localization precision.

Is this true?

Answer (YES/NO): YES